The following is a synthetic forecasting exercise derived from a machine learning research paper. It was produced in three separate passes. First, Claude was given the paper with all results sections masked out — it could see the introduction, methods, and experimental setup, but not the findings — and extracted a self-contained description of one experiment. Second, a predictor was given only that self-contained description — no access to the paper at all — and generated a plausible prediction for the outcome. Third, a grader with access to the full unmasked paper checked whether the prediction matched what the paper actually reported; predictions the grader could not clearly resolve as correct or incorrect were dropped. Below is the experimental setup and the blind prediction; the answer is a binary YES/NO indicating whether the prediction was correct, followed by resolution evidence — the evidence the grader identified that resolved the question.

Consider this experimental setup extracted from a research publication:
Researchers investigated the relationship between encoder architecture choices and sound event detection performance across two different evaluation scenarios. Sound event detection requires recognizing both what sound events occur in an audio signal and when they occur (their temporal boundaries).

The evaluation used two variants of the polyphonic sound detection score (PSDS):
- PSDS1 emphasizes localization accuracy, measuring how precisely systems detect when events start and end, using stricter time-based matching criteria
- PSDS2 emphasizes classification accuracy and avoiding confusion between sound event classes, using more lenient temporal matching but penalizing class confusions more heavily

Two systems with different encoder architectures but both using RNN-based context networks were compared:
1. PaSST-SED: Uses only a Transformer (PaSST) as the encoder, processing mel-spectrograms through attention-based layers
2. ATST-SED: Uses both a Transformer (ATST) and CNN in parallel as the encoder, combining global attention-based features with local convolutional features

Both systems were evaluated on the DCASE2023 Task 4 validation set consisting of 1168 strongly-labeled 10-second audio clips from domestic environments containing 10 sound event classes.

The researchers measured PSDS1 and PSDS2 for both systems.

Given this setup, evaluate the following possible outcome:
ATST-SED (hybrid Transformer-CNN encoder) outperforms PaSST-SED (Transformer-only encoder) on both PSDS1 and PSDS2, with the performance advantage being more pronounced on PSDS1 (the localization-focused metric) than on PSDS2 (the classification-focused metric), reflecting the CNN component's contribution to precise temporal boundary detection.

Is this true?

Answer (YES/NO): YES